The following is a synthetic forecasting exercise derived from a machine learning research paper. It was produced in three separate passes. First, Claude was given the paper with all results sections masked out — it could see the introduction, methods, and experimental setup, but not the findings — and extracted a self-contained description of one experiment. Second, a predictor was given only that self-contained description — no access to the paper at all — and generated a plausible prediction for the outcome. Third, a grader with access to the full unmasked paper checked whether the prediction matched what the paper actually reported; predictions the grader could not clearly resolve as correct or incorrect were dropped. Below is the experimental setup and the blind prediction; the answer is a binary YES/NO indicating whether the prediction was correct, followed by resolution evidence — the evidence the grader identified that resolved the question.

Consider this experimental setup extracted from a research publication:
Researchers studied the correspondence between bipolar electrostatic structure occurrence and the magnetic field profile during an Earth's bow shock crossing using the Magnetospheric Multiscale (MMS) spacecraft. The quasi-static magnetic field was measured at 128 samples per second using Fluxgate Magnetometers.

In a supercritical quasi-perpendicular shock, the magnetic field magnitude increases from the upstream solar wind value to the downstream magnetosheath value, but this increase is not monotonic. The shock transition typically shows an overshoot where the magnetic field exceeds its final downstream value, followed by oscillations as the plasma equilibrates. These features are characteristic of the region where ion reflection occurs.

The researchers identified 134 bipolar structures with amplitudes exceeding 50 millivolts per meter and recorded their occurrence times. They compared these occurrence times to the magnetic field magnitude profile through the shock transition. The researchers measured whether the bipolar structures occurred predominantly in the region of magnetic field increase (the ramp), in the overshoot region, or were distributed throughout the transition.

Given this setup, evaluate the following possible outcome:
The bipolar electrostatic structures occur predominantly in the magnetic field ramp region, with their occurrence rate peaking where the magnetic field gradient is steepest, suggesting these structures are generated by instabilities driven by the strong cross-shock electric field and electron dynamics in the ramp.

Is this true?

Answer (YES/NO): NO